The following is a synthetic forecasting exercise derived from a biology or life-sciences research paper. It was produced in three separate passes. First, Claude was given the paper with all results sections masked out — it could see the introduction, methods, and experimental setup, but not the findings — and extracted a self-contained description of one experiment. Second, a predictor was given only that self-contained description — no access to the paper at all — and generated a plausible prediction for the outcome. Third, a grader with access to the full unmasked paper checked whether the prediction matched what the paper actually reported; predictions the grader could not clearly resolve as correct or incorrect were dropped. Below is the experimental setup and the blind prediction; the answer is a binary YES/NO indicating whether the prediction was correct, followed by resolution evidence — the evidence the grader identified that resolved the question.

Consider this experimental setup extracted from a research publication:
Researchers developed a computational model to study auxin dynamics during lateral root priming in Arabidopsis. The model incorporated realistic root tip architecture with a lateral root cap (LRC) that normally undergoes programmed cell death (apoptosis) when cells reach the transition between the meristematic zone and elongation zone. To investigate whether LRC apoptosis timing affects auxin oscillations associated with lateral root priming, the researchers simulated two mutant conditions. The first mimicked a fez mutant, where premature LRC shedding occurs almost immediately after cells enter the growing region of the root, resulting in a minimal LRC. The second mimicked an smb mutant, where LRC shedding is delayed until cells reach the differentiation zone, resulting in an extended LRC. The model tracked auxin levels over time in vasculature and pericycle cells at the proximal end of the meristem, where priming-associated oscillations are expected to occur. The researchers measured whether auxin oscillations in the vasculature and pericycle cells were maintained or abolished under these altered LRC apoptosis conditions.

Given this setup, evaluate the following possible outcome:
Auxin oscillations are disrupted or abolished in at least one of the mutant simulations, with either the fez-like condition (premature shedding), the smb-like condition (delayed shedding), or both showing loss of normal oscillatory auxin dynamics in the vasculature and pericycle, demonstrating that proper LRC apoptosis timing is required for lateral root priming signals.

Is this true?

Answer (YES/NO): NO